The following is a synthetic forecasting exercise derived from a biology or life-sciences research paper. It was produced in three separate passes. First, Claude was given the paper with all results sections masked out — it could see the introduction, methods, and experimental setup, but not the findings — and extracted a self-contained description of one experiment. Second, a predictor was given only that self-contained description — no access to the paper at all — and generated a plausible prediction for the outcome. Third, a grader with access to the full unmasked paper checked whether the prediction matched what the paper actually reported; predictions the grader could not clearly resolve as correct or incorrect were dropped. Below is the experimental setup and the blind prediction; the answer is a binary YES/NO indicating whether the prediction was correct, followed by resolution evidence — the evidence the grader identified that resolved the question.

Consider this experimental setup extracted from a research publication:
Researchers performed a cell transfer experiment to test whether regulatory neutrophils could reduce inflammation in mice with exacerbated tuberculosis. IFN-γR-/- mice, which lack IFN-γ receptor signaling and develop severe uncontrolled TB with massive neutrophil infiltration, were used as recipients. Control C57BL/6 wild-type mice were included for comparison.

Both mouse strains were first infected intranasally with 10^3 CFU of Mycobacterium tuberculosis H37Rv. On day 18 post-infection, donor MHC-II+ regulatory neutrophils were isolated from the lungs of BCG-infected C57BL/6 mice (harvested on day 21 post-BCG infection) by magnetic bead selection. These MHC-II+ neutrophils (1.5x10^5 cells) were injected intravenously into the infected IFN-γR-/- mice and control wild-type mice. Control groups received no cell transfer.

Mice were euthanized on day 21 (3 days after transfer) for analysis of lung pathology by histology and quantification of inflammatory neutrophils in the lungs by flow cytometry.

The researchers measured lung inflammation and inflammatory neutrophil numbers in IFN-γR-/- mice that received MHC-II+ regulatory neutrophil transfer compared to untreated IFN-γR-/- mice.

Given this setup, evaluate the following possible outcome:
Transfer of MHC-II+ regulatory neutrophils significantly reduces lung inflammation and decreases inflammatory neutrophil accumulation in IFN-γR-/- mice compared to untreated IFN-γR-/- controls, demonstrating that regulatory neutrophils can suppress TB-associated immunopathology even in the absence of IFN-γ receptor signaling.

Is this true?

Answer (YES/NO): YES